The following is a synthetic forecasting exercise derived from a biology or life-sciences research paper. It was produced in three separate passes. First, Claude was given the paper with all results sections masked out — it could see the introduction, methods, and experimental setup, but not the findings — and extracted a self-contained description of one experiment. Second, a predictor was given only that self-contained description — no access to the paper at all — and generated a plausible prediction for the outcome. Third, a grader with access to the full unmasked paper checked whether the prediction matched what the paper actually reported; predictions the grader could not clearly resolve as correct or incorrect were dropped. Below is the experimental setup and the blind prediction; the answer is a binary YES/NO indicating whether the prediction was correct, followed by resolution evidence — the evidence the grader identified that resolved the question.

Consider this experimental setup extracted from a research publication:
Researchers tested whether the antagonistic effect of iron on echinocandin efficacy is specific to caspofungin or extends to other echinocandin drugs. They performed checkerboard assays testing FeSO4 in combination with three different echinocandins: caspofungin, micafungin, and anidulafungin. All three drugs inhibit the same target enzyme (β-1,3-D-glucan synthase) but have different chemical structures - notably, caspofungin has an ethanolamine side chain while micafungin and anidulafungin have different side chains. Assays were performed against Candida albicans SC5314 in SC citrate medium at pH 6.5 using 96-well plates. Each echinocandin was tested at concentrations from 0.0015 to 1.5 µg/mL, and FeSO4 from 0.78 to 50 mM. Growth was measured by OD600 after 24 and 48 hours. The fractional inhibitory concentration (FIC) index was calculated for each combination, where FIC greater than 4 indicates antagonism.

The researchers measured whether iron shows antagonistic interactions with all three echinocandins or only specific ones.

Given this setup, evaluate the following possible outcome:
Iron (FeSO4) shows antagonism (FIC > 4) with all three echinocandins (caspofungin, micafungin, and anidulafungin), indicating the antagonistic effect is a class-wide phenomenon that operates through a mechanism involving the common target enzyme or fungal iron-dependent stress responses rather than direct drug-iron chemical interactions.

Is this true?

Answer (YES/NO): NO